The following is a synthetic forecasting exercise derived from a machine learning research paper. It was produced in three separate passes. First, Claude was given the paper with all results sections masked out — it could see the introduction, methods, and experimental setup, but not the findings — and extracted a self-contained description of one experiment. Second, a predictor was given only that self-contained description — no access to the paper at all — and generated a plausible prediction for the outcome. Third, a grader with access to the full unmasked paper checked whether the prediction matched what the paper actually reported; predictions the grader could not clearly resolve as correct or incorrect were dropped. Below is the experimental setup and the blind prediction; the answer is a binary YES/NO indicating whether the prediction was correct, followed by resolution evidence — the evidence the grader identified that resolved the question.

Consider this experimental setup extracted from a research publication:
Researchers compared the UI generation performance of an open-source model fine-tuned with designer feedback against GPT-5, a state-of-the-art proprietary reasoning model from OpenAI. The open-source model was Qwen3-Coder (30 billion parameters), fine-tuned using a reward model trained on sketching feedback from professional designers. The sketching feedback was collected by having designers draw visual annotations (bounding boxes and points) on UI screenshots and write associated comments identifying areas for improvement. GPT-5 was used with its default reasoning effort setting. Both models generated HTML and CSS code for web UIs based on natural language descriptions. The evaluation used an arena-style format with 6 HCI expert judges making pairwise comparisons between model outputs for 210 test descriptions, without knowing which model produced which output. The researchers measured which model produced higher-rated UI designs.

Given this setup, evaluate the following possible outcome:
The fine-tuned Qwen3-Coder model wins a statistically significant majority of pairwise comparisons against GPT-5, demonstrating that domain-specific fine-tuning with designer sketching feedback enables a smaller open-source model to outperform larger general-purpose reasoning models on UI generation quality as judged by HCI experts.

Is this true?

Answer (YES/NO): YES